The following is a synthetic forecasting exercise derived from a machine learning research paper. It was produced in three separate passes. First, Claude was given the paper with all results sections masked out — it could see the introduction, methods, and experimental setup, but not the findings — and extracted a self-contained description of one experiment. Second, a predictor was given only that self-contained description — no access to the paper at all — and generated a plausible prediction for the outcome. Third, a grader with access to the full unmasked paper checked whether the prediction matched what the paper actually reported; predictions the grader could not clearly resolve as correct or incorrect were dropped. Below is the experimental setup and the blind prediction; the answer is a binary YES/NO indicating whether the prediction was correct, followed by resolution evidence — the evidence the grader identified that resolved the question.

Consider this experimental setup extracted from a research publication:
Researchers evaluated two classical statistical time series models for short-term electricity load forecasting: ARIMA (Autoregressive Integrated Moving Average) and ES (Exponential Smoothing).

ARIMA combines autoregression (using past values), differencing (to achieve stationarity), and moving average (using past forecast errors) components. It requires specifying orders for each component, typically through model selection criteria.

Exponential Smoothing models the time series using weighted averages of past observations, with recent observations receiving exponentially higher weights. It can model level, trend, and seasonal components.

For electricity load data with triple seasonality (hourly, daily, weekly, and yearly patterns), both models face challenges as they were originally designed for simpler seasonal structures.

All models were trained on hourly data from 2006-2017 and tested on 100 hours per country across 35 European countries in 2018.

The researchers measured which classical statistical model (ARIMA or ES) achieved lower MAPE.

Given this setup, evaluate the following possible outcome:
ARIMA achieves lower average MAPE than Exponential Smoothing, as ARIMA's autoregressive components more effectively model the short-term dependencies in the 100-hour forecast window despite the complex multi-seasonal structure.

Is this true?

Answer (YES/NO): NO